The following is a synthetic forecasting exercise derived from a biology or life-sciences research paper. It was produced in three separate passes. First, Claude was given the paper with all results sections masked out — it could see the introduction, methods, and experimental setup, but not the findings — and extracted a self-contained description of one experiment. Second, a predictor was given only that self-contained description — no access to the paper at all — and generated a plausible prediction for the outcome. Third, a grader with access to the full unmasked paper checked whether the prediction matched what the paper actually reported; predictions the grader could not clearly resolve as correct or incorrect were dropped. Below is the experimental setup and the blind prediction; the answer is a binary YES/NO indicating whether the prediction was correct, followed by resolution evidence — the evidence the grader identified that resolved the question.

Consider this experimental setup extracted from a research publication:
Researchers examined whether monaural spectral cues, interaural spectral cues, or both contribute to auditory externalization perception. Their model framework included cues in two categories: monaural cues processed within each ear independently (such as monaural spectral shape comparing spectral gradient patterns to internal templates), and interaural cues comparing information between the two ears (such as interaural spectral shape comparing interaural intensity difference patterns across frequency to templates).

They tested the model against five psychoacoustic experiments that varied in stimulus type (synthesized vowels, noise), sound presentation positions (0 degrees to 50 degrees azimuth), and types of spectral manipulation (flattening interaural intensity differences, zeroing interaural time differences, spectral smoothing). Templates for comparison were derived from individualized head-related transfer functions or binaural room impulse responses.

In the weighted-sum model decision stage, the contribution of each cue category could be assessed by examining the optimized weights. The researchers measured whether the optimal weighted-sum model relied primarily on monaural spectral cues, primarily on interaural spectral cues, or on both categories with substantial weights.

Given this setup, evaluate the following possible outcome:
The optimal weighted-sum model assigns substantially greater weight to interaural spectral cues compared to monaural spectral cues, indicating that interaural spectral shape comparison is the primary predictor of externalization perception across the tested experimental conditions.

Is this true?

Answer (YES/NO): NO